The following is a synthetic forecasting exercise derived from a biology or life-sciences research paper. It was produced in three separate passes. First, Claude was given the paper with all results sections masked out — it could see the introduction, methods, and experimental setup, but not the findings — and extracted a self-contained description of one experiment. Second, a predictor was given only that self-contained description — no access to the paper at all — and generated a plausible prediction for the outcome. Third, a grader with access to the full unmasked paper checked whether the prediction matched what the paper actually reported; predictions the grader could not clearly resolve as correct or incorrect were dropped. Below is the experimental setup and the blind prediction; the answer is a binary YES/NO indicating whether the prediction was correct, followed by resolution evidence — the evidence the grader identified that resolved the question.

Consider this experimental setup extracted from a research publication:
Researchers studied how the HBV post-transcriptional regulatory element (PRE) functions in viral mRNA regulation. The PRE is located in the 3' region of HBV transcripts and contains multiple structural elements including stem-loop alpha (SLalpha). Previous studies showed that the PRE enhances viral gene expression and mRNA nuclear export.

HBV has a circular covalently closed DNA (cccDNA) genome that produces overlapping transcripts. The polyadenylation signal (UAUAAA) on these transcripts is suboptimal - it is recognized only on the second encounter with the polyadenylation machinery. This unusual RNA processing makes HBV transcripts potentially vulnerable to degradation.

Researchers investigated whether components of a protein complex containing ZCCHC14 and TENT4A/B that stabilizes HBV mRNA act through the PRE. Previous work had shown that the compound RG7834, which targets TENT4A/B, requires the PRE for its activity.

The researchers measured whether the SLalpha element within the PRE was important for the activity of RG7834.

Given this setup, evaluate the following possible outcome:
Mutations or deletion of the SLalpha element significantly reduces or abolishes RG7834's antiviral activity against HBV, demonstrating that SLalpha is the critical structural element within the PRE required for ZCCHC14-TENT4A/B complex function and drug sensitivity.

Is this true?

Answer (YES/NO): YES